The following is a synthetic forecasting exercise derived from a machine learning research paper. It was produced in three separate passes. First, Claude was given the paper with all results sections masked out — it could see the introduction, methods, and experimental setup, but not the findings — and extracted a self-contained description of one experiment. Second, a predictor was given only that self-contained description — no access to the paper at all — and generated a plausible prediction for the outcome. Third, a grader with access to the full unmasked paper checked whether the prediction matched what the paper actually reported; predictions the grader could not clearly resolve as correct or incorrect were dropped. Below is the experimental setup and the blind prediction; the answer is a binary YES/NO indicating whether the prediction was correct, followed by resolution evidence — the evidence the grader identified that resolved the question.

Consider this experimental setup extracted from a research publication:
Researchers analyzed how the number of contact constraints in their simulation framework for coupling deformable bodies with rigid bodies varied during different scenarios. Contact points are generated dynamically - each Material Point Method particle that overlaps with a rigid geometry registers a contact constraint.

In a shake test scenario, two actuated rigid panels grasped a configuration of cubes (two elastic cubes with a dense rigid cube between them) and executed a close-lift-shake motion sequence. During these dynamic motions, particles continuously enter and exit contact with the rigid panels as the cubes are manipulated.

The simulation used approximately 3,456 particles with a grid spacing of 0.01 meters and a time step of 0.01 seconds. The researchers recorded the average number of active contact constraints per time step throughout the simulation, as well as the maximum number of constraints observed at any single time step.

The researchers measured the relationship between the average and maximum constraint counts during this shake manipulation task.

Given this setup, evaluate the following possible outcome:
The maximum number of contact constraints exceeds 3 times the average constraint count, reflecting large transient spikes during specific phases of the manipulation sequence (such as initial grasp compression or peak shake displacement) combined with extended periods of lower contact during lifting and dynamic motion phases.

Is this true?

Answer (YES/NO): NO